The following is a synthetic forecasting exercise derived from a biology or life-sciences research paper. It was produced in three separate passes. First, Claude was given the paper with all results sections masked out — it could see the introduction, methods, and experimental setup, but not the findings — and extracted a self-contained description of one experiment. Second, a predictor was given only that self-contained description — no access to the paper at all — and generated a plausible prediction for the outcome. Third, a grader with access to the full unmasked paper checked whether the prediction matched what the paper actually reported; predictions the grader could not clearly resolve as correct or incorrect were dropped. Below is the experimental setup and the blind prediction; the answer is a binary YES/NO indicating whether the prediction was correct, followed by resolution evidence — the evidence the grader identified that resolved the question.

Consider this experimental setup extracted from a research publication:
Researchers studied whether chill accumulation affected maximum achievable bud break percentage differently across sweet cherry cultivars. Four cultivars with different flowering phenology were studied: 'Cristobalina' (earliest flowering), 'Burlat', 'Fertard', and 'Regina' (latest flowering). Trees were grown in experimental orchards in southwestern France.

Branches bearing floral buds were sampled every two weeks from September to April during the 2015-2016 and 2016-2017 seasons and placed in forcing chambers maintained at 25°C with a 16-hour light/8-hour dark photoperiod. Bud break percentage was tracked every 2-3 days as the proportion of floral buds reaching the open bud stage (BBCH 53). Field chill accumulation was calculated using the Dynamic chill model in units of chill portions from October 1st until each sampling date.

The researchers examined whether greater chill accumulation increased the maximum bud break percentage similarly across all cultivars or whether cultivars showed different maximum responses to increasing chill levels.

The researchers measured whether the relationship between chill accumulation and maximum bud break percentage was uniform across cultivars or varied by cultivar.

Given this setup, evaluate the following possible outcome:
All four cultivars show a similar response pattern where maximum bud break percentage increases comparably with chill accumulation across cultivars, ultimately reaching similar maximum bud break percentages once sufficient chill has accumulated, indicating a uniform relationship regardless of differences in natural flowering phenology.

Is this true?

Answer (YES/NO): NO